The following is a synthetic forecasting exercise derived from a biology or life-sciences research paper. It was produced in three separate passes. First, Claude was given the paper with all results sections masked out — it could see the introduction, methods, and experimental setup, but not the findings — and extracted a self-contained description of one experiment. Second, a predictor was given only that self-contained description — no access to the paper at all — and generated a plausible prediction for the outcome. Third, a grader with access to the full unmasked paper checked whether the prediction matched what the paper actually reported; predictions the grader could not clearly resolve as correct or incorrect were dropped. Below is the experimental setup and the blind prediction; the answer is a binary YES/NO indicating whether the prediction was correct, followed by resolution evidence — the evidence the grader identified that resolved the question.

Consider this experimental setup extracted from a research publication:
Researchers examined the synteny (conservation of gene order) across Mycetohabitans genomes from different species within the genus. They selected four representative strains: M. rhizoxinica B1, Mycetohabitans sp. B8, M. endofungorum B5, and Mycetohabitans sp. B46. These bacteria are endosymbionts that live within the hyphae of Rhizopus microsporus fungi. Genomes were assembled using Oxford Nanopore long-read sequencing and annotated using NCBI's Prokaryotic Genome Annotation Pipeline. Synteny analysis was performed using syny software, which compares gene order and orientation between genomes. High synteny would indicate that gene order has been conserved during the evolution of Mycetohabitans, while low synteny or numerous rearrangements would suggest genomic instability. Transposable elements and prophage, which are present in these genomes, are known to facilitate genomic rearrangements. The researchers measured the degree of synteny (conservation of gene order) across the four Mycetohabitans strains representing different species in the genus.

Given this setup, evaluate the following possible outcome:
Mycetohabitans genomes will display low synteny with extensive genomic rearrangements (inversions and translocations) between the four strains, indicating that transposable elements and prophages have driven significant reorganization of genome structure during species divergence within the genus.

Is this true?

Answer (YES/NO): NO